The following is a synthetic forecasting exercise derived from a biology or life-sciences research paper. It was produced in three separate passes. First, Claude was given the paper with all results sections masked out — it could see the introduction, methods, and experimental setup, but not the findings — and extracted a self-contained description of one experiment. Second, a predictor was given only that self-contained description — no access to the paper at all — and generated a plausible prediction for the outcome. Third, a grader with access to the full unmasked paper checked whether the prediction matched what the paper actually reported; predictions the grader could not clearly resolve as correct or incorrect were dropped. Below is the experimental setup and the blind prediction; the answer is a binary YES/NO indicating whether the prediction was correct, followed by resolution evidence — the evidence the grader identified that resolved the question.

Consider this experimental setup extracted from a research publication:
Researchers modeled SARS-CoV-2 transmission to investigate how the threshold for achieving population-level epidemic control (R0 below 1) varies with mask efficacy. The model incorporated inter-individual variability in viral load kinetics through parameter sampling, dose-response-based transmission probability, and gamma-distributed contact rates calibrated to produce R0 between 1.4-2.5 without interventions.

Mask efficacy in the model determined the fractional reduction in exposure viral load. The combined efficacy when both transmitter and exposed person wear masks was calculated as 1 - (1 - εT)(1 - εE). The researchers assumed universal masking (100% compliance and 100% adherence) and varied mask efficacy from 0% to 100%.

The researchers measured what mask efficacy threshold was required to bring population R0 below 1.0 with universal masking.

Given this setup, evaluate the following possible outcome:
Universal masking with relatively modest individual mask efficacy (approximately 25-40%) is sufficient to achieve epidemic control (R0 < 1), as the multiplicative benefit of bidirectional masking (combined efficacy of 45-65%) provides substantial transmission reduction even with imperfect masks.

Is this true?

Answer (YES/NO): NO